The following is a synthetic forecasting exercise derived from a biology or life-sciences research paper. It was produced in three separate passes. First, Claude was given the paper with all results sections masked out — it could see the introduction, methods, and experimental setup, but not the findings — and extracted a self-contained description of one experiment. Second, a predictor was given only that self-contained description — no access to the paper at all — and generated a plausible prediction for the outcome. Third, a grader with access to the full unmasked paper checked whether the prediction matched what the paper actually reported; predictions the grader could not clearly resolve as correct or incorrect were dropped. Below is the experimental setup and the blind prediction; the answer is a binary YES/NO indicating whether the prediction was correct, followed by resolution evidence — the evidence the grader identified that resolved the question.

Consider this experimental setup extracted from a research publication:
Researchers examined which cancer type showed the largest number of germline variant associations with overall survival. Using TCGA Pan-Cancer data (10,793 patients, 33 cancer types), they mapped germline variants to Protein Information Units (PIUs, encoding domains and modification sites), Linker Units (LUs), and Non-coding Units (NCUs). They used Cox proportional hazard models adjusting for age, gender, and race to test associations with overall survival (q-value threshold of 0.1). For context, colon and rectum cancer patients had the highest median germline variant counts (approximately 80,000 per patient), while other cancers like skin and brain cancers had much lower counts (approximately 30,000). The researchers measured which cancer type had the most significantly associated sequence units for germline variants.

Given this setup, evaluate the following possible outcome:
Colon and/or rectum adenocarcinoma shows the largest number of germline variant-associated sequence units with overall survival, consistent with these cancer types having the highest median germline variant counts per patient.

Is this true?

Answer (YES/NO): NO